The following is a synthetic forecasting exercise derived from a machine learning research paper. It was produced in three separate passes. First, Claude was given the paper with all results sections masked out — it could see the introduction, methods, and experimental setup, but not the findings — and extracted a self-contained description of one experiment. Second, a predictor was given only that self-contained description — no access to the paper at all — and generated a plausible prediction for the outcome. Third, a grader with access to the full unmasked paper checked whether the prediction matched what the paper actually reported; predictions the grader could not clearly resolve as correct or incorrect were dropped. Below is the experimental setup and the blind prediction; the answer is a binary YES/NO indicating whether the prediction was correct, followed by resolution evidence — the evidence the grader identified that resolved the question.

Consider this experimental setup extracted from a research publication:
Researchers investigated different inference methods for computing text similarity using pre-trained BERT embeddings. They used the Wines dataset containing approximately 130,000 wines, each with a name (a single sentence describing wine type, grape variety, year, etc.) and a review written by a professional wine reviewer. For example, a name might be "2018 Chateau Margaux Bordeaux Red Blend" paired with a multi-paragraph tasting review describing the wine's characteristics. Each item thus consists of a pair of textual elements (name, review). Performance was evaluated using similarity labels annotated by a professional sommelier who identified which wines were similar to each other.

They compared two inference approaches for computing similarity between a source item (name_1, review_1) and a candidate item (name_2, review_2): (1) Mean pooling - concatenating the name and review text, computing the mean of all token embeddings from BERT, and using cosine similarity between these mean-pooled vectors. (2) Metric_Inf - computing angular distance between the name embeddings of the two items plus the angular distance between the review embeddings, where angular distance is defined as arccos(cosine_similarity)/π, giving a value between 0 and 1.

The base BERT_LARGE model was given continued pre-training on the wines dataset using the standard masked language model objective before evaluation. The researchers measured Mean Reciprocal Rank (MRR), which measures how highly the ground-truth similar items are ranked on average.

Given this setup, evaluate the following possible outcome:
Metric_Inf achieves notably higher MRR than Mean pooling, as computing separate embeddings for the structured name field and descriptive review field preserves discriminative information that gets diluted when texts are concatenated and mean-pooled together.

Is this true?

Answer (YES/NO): YES